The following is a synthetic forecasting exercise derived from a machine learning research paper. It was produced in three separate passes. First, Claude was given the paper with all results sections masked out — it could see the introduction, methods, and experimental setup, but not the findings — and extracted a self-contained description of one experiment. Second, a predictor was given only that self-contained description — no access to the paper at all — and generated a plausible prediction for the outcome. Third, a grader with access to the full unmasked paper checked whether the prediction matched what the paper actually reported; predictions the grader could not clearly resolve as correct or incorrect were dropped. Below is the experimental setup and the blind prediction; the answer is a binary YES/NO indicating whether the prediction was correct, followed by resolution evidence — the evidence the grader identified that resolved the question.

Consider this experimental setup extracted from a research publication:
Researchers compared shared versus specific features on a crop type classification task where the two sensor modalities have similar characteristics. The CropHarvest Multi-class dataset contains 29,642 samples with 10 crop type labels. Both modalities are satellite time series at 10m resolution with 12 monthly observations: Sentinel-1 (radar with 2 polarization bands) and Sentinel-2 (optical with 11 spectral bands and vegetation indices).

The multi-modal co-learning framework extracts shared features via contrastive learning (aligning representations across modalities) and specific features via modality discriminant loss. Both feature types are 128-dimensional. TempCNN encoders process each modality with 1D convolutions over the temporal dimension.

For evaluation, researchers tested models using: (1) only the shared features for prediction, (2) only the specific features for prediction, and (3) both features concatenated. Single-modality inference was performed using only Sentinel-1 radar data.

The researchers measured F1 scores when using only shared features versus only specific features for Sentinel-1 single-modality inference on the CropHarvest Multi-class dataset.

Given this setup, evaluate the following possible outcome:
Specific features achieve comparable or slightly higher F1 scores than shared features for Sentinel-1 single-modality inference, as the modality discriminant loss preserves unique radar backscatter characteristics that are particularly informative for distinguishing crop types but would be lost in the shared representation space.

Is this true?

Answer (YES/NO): NO